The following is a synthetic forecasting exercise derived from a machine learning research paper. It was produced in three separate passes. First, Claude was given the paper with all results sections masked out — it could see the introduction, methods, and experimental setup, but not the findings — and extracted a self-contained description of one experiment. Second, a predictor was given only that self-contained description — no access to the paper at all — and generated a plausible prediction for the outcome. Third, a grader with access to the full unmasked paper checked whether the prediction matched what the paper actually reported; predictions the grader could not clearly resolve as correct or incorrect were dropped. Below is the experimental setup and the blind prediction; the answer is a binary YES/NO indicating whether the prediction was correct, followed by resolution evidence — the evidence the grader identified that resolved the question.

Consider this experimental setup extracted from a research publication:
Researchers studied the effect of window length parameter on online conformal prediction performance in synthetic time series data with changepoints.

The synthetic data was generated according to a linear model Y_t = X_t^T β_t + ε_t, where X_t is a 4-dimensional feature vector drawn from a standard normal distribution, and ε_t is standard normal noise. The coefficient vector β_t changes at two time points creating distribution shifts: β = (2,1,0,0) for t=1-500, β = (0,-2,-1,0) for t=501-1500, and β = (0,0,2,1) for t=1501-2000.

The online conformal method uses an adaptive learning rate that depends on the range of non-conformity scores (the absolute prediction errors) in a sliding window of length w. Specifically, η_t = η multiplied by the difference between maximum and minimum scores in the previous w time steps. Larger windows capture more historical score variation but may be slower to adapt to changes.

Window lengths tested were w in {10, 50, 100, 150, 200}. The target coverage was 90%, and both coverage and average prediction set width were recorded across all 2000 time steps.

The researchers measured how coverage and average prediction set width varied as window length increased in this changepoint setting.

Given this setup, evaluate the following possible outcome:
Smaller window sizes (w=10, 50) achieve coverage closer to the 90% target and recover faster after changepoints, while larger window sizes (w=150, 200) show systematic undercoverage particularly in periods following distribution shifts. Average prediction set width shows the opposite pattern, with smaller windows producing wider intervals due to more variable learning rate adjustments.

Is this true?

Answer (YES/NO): NO